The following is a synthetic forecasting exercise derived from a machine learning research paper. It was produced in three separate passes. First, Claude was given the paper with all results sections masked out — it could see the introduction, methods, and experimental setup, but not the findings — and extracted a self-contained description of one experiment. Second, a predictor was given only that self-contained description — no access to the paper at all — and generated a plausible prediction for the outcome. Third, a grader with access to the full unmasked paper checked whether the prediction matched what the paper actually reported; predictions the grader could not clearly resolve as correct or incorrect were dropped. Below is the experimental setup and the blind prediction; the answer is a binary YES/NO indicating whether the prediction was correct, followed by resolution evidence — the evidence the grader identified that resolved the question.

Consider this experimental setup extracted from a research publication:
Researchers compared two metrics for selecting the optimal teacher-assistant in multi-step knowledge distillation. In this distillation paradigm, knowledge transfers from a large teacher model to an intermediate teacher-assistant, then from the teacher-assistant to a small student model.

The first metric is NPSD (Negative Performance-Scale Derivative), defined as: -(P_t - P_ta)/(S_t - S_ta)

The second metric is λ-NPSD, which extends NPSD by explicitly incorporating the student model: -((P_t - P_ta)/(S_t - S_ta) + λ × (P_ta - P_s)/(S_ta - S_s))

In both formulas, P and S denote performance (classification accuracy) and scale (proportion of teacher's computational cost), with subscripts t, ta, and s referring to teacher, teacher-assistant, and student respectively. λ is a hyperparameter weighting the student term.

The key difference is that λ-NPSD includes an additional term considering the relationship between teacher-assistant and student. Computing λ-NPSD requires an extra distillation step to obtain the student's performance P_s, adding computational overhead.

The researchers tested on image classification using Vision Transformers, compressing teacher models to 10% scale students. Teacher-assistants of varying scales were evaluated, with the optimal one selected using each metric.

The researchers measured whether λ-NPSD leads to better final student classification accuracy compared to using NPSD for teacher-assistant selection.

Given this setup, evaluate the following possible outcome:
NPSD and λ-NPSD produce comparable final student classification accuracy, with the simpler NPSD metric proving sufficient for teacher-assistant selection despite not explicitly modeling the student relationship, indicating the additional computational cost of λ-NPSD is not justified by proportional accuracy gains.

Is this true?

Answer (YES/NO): YES